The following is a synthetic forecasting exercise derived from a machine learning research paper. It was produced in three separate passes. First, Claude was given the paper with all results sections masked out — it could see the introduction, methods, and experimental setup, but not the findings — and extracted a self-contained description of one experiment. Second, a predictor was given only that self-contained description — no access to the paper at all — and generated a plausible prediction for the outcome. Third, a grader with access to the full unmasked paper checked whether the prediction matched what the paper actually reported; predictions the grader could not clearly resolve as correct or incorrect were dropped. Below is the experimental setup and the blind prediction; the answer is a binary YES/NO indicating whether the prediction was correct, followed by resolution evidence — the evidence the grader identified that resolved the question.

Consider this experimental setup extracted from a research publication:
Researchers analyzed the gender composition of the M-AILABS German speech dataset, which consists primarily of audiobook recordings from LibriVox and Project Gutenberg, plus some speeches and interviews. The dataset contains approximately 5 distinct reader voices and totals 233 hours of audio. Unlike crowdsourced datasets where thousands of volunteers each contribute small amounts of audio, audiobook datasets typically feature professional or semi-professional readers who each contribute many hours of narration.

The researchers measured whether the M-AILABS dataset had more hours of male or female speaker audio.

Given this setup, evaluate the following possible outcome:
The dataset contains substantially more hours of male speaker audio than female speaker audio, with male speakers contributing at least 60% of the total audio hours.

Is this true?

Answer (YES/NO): NO